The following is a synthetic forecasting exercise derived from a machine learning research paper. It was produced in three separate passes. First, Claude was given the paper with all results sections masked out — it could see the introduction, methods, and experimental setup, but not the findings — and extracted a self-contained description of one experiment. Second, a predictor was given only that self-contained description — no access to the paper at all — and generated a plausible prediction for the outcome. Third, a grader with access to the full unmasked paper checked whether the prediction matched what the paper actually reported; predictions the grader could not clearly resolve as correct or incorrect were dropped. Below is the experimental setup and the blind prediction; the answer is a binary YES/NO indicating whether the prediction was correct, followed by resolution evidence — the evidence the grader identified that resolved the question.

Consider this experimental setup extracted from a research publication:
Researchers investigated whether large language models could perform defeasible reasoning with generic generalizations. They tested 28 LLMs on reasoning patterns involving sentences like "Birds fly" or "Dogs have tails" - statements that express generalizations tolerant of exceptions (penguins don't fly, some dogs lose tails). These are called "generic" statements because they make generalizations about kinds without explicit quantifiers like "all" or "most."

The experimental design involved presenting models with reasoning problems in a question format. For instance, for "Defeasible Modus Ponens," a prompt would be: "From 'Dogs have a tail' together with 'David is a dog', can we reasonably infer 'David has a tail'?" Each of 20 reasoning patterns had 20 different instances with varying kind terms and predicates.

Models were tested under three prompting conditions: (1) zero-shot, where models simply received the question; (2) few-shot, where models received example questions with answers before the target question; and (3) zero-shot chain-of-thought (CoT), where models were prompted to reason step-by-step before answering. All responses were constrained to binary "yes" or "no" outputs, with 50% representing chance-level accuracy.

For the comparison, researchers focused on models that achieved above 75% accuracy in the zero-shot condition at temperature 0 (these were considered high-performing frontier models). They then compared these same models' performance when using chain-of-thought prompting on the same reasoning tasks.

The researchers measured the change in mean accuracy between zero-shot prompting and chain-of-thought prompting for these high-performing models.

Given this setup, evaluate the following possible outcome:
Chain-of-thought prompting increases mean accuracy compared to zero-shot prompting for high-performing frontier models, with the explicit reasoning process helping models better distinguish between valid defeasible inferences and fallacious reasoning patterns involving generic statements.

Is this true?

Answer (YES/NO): NO